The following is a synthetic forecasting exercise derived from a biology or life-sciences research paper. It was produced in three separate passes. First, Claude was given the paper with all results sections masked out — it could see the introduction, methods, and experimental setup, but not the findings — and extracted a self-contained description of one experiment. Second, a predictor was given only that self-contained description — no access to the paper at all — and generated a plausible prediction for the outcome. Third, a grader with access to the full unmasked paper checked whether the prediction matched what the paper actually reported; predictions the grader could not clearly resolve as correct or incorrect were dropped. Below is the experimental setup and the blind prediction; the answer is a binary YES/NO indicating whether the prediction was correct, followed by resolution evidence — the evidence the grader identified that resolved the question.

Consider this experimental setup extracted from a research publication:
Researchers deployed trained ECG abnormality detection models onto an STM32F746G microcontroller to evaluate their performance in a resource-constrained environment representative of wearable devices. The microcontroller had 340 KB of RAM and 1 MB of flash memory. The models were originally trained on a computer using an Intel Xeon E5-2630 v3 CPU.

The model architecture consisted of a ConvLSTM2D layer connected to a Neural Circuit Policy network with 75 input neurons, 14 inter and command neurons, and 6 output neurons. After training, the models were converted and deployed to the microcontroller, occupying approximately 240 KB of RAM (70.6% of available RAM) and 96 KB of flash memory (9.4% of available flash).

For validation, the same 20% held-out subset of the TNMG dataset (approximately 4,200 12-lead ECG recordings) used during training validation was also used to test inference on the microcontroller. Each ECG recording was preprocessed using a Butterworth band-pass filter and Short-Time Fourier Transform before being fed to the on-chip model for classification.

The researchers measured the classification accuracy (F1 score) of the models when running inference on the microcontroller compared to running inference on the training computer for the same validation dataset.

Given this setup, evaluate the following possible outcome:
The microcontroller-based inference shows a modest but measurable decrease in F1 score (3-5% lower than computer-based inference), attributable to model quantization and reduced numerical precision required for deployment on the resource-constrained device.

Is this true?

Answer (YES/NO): NO